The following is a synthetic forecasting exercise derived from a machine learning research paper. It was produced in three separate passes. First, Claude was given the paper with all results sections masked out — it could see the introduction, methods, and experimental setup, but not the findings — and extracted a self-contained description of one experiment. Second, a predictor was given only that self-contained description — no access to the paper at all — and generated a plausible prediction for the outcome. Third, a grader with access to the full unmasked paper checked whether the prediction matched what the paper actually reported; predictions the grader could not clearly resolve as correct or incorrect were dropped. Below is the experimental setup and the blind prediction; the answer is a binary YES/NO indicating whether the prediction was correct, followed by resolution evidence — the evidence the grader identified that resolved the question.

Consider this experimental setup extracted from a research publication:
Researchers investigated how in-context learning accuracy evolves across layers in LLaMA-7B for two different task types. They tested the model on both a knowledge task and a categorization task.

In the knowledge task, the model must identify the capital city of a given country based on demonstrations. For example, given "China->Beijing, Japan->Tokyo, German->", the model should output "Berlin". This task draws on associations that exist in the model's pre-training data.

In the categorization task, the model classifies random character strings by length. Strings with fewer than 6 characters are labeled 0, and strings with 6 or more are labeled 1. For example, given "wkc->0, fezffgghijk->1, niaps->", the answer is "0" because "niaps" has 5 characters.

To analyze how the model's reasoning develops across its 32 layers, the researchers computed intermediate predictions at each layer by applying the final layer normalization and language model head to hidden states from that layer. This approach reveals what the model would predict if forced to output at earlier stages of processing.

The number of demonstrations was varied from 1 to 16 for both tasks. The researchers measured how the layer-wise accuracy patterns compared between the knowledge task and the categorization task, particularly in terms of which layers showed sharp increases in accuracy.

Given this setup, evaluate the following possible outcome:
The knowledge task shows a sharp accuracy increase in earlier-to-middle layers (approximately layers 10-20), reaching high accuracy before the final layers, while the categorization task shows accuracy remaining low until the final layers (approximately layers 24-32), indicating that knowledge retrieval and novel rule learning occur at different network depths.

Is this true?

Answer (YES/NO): NO